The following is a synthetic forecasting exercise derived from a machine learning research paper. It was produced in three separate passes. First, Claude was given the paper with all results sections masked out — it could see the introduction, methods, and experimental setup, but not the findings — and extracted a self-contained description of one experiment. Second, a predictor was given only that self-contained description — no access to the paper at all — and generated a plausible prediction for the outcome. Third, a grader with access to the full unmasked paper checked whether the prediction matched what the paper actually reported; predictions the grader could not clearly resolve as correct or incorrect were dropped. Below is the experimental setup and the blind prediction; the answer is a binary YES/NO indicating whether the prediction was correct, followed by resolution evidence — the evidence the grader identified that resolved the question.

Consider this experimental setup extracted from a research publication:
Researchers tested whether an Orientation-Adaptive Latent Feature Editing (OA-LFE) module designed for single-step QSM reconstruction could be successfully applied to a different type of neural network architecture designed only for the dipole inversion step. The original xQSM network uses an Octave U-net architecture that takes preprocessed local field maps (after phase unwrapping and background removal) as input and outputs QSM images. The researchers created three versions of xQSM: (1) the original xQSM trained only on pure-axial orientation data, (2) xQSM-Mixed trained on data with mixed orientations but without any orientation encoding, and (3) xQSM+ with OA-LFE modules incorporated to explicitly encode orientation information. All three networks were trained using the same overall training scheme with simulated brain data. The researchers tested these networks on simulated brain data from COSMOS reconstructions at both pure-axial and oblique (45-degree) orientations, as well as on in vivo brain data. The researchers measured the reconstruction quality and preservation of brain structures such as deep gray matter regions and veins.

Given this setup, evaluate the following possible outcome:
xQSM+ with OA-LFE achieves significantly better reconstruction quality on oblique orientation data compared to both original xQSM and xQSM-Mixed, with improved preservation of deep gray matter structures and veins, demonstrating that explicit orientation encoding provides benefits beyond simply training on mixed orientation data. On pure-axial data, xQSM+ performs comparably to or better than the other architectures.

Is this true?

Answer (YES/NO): YES